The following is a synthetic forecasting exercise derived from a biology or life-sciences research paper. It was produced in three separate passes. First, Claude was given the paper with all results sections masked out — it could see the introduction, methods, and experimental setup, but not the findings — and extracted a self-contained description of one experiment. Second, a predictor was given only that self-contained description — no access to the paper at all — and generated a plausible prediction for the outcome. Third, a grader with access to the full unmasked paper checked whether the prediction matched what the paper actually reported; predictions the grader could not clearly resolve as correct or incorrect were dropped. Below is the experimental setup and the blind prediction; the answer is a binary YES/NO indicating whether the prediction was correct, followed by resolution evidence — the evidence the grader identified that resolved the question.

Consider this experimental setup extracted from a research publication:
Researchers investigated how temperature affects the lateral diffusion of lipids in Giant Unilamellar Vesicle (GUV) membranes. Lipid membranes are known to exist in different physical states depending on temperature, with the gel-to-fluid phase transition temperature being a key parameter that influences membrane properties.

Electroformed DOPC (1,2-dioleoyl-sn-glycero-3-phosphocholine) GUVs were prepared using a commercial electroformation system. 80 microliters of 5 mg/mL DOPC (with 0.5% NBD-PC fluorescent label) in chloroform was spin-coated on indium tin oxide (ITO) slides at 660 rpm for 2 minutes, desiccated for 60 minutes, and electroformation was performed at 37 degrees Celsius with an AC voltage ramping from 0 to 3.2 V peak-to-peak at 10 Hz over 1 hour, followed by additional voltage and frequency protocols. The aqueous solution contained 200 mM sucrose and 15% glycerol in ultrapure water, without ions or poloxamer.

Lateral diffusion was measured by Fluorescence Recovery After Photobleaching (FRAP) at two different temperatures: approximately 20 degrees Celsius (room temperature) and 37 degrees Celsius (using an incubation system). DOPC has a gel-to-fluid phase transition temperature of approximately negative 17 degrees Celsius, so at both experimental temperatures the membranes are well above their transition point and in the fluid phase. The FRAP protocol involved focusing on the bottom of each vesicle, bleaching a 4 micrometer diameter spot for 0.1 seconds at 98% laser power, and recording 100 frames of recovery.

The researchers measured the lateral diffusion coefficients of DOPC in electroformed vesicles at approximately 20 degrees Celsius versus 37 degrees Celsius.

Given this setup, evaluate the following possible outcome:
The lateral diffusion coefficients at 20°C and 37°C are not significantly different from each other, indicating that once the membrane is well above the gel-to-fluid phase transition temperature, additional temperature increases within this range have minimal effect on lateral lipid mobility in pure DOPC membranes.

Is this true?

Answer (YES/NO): NO